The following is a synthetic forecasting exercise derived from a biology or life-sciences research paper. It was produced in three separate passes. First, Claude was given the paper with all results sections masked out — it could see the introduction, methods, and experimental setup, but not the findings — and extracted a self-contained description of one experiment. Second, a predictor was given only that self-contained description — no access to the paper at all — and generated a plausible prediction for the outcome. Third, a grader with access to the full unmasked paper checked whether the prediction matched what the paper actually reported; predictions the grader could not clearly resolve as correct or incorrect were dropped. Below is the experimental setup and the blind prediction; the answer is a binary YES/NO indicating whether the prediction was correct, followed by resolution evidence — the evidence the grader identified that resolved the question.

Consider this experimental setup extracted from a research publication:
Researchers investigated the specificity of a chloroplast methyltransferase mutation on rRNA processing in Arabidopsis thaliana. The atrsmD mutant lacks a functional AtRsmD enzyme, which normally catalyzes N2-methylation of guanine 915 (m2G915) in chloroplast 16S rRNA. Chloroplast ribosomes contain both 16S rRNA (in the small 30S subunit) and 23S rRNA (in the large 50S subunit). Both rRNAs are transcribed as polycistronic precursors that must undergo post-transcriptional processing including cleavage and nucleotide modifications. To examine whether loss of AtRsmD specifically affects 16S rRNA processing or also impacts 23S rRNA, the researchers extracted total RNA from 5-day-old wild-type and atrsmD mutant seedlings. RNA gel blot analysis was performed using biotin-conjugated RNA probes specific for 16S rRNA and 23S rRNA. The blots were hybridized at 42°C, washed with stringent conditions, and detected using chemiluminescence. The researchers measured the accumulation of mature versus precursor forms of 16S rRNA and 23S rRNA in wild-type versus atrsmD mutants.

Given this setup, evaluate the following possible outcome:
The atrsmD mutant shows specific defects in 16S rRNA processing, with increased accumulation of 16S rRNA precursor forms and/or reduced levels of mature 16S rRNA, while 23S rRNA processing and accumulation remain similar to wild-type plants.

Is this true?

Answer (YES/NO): YES